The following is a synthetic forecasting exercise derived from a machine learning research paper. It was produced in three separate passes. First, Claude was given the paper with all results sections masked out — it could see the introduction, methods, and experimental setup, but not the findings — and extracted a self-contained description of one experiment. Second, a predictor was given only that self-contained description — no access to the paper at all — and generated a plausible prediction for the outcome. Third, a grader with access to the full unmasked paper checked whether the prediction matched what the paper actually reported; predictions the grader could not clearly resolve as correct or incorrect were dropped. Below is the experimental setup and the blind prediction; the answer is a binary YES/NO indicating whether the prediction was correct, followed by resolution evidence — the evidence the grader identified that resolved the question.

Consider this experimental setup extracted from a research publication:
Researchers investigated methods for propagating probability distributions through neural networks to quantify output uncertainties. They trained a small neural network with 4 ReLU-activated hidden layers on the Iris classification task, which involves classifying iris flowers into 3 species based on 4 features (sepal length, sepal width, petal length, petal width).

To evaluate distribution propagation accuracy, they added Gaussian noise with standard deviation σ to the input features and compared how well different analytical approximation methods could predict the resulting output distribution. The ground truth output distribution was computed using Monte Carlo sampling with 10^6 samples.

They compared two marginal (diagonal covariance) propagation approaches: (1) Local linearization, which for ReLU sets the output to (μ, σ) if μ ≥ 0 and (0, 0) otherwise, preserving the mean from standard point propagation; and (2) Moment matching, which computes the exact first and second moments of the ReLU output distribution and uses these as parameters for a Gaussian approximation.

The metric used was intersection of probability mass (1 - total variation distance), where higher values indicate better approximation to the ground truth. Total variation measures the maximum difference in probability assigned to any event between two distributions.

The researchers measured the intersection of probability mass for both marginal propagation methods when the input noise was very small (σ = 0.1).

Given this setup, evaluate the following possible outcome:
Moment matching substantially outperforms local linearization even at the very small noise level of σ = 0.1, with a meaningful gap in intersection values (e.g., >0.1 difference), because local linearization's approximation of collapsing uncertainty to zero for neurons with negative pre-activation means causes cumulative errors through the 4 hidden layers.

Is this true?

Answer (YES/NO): NO